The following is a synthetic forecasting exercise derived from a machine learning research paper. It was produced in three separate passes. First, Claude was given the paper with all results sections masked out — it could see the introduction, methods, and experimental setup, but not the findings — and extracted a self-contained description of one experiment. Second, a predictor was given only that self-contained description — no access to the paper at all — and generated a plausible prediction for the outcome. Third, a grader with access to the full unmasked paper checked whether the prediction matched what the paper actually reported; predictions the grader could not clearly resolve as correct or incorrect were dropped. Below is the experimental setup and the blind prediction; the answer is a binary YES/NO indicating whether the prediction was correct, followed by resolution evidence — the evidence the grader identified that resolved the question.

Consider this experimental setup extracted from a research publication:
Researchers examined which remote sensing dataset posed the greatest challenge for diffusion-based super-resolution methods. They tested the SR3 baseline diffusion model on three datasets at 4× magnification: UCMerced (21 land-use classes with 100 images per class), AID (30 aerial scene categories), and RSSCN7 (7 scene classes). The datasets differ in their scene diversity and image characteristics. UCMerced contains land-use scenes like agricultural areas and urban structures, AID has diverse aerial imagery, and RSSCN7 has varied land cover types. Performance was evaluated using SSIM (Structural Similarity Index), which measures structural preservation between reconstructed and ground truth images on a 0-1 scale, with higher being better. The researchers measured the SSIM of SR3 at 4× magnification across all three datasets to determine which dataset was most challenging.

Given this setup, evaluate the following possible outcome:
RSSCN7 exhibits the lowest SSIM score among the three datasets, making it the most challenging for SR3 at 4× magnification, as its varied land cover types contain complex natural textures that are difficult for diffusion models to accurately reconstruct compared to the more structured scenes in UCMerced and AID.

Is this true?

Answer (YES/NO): YES